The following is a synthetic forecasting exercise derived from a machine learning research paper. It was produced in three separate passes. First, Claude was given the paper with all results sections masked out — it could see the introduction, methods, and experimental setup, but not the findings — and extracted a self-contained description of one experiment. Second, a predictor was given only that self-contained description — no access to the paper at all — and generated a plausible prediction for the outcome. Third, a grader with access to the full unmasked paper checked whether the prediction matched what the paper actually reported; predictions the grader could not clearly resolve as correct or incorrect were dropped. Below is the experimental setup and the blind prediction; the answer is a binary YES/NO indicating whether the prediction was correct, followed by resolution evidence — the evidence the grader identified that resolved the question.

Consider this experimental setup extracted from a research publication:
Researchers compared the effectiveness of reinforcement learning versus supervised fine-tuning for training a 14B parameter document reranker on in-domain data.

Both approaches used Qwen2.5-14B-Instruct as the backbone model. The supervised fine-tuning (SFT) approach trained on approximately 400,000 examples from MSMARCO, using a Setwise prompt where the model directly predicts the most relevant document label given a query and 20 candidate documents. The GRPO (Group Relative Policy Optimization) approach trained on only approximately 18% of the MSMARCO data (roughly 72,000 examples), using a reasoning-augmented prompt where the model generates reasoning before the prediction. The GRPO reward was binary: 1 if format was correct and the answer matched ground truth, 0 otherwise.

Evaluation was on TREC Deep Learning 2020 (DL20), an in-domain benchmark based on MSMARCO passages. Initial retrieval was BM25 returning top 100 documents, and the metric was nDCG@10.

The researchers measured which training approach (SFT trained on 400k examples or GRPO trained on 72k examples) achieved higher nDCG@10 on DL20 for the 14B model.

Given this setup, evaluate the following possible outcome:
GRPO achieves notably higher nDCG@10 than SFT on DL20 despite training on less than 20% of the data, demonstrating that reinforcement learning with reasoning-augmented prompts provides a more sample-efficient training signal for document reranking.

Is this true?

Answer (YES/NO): NO